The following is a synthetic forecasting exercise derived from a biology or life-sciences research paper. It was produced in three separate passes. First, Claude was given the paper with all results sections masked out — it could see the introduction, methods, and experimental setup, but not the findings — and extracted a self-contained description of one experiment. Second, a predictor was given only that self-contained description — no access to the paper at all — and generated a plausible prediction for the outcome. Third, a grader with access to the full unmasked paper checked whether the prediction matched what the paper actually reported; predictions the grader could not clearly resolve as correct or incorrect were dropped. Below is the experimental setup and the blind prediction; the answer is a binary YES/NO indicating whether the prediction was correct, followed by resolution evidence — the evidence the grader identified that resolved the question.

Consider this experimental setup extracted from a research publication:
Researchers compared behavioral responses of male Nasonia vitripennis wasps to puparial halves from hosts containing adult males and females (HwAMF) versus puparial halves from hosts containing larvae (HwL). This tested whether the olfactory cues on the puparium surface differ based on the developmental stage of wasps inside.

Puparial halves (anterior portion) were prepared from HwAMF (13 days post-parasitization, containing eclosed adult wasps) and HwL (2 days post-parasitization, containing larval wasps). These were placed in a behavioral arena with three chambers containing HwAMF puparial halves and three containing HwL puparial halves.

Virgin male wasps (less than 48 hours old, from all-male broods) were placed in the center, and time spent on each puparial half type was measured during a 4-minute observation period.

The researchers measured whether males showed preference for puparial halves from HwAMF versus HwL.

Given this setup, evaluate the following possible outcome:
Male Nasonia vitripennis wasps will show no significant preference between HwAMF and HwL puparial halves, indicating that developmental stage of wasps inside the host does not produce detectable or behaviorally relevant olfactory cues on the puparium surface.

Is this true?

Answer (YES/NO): NO